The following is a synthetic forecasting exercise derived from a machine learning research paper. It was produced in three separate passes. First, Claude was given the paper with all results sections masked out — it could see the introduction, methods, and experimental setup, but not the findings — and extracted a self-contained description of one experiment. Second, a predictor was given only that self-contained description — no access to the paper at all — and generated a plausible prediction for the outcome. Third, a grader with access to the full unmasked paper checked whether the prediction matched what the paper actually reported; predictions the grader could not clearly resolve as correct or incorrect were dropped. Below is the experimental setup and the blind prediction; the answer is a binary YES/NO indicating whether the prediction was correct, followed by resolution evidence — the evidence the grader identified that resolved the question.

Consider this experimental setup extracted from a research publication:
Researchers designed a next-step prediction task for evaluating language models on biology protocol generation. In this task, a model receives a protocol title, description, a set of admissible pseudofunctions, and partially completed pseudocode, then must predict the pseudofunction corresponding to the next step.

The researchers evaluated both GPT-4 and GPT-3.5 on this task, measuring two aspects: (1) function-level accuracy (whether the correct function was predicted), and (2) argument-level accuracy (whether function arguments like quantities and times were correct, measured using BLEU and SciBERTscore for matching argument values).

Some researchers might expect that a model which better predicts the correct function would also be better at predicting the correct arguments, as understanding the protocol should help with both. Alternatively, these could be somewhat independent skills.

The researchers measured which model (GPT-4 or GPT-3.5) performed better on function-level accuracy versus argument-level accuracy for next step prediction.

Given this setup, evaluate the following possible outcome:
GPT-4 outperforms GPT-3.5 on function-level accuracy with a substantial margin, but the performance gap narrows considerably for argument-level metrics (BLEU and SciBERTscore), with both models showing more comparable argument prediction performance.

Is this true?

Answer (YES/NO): NO